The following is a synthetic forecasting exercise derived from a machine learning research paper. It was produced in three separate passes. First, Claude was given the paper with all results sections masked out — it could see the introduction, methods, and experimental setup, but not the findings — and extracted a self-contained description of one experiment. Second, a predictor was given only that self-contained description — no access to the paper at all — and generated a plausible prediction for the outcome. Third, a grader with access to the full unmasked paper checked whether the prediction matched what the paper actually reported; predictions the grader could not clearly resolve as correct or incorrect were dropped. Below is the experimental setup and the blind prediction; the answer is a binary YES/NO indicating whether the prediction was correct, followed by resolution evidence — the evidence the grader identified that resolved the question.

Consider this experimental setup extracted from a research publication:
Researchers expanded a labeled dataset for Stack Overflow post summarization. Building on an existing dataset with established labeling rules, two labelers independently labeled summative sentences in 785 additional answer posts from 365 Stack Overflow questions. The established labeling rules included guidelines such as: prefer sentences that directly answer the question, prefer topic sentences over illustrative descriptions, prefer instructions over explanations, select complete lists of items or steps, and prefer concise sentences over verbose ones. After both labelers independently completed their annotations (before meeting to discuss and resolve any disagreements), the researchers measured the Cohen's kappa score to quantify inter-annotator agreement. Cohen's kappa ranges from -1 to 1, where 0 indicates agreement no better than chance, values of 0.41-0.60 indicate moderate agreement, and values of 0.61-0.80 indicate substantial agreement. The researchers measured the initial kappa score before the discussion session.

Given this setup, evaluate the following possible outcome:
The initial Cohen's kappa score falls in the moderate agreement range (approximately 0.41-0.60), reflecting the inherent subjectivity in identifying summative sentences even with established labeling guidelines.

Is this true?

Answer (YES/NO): NO